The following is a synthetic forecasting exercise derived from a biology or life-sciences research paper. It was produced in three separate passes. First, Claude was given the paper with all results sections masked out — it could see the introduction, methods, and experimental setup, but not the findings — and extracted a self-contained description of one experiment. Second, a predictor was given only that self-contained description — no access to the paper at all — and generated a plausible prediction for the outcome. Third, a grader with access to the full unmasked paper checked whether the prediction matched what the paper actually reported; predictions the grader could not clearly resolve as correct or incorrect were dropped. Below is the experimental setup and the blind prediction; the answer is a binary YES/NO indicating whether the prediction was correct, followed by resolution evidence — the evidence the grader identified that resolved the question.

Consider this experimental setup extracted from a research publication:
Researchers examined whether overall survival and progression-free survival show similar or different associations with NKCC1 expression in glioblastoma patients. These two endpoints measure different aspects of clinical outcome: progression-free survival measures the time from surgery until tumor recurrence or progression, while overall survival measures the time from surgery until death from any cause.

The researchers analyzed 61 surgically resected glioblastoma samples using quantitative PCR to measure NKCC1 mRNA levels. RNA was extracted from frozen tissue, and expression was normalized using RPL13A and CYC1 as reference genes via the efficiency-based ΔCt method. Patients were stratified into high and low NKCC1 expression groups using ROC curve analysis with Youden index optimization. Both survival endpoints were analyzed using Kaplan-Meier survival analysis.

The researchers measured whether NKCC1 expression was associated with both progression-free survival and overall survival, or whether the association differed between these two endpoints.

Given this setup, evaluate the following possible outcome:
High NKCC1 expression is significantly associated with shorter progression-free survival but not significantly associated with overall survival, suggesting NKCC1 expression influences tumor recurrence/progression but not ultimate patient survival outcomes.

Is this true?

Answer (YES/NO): YES